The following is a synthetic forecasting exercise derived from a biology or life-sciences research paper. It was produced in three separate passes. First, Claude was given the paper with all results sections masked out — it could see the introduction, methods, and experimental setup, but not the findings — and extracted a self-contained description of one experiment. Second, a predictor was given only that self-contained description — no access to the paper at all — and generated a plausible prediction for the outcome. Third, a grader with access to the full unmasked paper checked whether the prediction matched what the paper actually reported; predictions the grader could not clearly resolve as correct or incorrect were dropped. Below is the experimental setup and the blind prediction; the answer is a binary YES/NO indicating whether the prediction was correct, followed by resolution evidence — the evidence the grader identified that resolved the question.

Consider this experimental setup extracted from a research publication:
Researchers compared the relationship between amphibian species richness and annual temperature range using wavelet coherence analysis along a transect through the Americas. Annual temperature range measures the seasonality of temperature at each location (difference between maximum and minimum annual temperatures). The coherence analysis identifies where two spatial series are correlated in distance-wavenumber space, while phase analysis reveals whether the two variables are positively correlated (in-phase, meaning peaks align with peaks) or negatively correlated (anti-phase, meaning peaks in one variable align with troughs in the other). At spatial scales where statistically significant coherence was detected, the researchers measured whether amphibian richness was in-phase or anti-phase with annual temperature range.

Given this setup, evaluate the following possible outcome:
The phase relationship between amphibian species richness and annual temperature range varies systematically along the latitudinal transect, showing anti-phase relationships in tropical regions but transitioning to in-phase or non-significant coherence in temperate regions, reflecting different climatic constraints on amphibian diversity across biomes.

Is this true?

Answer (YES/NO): NO